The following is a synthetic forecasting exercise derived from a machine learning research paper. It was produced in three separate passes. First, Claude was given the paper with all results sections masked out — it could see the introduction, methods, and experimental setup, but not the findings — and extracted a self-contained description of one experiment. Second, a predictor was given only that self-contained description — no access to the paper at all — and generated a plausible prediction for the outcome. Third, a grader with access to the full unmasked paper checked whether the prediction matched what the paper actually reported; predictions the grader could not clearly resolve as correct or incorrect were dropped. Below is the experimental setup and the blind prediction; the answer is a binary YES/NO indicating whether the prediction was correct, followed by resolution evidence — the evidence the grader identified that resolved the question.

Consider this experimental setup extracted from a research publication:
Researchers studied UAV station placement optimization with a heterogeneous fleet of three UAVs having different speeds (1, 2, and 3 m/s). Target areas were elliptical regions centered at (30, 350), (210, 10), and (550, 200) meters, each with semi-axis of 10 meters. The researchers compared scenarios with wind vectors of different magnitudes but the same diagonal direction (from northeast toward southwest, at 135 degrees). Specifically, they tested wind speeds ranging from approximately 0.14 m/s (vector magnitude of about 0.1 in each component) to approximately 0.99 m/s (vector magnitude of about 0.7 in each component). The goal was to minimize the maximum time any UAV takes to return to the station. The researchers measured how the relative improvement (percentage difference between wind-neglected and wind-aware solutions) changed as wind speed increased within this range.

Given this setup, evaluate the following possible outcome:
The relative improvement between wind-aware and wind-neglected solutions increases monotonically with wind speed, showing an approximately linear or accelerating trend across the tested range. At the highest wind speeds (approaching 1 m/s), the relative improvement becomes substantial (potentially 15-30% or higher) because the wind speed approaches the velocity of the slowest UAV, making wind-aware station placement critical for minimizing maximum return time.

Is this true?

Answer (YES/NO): NO